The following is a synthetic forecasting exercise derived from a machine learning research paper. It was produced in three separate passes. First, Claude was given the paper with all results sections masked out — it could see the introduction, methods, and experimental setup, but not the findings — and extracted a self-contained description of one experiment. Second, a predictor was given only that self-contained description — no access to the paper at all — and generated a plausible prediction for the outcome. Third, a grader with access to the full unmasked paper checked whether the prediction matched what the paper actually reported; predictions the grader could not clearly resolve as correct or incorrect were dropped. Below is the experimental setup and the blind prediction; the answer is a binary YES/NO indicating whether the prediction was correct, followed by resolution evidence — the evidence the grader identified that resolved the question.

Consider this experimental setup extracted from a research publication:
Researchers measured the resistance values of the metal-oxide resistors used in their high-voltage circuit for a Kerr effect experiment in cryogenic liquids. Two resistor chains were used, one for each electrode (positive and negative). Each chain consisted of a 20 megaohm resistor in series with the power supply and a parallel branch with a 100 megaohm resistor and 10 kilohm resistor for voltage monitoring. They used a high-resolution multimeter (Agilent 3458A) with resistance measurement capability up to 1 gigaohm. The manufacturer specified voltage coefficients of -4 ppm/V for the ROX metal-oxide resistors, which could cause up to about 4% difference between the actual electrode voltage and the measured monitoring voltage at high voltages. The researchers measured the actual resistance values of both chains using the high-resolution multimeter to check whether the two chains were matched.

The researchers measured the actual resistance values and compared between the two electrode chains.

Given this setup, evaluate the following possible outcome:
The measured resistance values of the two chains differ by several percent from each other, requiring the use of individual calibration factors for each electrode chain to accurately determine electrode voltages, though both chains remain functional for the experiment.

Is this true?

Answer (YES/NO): YES